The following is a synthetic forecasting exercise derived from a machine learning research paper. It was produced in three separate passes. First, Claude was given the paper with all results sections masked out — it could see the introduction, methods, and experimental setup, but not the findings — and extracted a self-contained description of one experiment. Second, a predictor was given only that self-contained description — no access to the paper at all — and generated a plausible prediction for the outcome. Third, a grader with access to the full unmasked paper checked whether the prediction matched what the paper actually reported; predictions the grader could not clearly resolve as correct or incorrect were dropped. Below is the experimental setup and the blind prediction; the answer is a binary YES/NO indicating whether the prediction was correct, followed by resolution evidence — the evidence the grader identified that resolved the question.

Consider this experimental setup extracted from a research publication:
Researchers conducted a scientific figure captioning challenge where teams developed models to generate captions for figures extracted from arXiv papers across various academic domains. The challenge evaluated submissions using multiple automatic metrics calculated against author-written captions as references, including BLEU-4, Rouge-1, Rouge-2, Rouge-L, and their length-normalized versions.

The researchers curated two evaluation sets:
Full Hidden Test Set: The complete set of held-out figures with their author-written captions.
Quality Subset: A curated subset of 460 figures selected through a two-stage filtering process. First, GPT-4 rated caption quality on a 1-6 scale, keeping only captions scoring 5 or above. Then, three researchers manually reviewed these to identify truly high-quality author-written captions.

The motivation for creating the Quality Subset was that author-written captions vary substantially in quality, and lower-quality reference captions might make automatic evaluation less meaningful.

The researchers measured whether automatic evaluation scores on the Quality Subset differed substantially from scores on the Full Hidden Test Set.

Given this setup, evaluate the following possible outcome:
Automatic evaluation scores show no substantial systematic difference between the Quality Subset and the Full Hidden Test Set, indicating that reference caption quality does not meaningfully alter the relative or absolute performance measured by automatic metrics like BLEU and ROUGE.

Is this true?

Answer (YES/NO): YES